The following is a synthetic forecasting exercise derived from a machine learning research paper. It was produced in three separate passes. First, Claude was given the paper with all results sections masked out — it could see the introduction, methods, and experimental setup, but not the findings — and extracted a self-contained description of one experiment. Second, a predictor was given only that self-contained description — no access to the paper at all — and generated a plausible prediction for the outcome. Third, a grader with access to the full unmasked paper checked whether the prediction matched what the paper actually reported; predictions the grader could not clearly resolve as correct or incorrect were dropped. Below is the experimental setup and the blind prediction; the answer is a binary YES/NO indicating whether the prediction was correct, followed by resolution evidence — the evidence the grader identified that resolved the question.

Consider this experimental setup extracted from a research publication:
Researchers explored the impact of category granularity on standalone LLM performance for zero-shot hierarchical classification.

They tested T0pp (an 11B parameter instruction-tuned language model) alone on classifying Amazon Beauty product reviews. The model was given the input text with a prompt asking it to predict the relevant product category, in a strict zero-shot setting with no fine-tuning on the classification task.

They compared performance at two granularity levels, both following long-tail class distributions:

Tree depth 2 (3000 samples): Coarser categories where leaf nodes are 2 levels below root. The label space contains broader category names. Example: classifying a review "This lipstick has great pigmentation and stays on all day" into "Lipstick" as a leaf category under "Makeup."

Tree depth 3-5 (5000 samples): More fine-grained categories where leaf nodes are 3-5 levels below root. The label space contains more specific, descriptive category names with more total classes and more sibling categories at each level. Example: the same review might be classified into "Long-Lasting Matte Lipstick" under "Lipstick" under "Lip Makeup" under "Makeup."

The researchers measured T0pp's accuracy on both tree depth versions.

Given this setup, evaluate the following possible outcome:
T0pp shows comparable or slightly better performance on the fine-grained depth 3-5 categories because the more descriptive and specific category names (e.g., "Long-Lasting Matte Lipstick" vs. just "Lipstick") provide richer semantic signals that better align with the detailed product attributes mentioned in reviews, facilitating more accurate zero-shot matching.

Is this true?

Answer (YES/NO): NO